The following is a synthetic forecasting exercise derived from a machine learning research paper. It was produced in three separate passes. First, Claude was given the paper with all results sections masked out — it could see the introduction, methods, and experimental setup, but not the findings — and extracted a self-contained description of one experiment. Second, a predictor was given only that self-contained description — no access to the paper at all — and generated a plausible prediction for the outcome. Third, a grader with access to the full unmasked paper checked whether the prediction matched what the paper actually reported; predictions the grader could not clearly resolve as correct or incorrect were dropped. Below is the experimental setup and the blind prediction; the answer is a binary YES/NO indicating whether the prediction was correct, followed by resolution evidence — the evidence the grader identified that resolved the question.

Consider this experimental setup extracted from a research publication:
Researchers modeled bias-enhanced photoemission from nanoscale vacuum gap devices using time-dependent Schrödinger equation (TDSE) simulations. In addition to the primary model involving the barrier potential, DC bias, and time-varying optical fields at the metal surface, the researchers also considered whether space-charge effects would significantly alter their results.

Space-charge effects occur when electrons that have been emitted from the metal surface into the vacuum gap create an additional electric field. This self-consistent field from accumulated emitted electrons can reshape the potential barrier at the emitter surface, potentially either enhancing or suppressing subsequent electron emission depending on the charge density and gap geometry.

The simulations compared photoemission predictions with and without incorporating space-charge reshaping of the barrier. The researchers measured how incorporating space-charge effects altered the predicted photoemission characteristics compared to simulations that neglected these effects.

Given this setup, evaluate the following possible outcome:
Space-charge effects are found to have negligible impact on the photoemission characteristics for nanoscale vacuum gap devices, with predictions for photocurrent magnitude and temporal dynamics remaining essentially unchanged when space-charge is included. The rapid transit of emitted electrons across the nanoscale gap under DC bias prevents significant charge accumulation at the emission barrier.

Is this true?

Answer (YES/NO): YES